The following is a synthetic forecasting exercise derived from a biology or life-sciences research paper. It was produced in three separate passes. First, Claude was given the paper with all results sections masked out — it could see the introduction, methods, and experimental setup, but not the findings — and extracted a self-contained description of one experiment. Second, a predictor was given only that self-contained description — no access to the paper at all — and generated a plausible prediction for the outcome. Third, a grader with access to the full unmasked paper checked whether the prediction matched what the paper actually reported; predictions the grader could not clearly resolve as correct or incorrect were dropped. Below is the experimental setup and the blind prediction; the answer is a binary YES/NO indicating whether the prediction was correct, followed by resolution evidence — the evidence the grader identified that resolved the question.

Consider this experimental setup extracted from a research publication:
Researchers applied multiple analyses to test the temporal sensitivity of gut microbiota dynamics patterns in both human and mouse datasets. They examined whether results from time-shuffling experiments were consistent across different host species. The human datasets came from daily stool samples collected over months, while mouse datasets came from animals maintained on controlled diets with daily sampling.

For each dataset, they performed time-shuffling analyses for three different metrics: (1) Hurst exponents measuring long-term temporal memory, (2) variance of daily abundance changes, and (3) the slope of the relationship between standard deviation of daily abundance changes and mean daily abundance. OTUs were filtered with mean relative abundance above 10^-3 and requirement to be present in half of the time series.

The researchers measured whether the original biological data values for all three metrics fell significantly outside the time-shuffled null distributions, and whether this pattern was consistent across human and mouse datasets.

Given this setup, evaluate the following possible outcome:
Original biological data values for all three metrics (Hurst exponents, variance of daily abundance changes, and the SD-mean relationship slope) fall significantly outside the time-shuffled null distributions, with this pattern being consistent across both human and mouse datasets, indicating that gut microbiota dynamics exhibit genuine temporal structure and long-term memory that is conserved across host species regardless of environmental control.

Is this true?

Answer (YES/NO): YES